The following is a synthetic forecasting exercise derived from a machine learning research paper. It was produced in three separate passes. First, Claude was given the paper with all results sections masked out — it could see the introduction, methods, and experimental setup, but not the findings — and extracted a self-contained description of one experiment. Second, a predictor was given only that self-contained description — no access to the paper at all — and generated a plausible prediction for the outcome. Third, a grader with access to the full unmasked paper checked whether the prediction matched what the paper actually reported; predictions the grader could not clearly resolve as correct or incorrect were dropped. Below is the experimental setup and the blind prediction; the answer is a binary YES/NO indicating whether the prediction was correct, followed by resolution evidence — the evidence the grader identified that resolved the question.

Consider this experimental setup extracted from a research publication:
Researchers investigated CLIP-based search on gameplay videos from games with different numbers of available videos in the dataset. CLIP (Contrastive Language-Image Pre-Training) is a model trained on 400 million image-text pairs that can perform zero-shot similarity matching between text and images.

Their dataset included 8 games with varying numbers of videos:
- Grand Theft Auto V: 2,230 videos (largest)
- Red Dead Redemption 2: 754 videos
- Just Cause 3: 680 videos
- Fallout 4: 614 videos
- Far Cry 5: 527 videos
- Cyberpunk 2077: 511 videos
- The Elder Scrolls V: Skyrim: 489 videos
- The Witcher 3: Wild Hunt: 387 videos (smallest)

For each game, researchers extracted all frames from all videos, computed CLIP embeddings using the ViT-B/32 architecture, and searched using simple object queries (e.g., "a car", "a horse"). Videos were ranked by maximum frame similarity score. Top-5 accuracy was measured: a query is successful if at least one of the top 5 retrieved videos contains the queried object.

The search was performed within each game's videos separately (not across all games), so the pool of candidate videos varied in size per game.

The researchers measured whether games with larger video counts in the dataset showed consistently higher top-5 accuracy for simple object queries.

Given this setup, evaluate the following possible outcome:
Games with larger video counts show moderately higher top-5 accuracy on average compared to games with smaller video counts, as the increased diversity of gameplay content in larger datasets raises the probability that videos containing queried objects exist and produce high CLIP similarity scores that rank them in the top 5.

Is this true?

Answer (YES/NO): NO